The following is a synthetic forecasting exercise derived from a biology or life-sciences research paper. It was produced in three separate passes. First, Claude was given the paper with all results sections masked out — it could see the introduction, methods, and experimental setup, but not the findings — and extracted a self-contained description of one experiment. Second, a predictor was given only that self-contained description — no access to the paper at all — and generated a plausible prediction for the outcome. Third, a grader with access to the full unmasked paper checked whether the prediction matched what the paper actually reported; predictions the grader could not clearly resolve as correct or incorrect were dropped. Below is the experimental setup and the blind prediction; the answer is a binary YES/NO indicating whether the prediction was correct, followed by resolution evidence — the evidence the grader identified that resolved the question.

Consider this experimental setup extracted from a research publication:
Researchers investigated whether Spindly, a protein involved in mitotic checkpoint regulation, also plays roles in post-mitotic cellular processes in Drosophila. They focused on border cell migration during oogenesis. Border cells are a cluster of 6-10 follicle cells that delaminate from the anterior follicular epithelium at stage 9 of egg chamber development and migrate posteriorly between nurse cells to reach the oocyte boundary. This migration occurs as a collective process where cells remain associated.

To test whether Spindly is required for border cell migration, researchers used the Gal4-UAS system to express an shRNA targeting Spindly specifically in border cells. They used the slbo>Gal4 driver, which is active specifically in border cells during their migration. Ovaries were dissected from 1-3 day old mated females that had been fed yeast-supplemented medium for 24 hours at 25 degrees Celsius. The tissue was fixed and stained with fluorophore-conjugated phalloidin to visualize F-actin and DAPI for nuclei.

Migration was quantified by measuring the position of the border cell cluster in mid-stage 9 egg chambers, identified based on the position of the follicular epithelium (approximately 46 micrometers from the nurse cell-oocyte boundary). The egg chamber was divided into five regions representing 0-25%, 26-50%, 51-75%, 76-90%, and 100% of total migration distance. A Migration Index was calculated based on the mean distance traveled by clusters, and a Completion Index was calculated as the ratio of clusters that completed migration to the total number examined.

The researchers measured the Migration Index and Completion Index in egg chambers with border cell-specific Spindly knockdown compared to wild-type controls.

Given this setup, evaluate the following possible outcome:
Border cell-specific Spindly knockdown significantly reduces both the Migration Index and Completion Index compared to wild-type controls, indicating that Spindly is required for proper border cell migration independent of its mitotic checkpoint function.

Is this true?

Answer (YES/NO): NO